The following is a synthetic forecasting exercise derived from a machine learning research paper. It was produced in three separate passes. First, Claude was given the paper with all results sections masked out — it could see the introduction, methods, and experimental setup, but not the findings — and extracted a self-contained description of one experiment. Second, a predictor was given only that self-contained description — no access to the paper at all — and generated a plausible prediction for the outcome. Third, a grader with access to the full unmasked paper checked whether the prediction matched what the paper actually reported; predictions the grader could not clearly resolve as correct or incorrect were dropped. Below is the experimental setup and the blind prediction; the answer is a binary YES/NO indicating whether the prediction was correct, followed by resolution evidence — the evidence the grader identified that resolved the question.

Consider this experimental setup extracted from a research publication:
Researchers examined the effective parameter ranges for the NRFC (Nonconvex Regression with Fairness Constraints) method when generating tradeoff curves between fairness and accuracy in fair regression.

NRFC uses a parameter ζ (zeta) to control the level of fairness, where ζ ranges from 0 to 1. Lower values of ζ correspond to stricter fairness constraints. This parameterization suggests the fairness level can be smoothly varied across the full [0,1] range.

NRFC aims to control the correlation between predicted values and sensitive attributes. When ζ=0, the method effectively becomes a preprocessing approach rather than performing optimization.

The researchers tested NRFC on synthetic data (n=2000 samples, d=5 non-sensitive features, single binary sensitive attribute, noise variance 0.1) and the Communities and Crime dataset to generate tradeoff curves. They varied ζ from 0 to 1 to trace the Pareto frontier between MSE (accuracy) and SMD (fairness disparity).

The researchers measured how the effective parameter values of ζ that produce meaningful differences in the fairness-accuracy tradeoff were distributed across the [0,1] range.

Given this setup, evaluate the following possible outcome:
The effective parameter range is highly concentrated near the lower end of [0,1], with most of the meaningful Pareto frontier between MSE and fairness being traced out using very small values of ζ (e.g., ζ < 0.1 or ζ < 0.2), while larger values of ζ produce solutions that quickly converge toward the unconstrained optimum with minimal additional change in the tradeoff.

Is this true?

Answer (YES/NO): YES